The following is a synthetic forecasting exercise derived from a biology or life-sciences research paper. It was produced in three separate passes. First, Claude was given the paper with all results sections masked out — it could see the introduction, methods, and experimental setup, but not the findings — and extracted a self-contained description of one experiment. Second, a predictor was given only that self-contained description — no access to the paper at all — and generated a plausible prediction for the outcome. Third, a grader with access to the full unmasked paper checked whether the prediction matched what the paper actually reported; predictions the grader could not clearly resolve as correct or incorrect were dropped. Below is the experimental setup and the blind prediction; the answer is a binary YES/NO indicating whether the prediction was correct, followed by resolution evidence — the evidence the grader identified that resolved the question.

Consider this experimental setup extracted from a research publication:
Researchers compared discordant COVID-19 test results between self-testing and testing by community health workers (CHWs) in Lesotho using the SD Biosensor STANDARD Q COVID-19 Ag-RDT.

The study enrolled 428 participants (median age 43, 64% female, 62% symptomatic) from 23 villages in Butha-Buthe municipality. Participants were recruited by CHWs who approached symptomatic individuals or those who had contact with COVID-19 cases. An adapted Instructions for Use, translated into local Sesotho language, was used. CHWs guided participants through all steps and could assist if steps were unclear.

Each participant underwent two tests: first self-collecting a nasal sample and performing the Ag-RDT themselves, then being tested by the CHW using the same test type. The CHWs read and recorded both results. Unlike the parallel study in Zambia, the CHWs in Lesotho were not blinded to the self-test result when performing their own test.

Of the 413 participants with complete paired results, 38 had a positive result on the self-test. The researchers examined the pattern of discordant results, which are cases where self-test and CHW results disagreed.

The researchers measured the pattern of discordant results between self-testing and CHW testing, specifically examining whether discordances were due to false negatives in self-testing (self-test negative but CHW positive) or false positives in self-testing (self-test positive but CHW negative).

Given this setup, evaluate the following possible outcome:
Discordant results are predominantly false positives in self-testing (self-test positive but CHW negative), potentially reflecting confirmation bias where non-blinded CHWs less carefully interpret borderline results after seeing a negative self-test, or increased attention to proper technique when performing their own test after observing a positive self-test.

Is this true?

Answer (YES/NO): NO